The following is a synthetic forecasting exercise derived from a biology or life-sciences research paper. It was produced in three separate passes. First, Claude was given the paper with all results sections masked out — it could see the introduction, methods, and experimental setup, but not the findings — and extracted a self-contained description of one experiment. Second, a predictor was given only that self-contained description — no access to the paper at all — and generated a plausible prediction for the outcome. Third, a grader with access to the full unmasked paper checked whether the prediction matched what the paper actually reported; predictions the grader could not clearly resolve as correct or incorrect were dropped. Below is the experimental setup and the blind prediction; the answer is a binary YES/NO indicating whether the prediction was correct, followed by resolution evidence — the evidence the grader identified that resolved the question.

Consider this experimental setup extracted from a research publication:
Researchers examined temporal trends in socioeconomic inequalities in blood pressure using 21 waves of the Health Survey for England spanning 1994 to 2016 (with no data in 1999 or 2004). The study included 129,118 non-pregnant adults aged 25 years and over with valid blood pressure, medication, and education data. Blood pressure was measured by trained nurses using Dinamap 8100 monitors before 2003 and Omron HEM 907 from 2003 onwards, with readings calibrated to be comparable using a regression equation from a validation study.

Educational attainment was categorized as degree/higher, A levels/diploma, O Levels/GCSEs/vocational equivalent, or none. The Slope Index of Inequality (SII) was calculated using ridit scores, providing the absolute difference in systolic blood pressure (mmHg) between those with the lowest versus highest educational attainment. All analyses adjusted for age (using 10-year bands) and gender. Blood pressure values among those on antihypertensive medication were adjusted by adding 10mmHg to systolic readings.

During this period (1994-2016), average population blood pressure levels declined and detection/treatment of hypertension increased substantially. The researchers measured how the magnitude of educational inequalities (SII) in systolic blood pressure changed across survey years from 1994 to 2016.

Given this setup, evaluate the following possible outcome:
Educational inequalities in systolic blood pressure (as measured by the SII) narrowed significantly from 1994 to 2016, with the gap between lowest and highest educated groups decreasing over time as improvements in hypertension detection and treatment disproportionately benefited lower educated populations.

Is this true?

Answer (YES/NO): NO